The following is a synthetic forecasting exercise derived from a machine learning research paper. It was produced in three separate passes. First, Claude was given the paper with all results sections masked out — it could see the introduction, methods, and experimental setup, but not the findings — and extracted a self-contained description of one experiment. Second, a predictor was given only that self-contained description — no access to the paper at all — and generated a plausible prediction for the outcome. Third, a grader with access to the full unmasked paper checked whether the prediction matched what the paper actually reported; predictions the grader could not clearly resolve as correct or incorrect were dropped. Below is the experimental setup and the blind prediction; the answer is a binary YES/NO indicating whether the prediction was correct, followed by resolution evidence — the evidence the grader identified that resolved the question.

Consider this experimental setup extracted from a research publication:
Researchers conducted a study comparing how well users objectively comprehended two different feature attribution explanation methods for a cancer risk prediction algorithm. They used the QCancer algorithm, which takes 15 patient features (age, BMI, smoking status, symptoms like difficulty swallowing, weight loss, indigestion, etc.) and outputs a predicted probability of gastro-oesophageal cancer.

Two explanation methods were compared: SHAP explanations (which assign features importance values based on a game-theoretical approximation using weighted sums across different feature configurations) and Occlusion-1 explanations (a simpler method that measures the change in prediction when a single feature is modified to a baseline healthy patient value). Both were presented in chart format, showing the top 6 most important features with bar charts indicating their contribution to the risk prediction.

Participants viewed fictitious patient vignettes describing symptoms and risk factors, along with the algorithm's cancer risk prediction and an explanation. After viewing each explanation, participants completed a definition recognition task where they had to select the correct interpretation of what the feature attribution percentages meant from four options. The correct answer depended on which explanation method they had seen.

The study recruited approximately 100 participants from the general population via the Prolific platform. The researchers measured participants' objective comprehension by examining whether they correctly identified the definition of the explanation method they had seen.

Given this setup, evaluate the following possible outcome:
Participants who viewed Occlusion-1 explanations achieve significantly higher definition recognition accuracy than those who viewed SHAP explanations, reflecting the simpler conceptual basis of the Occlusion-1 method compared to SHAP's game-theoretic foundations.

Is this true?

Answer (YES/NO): NO